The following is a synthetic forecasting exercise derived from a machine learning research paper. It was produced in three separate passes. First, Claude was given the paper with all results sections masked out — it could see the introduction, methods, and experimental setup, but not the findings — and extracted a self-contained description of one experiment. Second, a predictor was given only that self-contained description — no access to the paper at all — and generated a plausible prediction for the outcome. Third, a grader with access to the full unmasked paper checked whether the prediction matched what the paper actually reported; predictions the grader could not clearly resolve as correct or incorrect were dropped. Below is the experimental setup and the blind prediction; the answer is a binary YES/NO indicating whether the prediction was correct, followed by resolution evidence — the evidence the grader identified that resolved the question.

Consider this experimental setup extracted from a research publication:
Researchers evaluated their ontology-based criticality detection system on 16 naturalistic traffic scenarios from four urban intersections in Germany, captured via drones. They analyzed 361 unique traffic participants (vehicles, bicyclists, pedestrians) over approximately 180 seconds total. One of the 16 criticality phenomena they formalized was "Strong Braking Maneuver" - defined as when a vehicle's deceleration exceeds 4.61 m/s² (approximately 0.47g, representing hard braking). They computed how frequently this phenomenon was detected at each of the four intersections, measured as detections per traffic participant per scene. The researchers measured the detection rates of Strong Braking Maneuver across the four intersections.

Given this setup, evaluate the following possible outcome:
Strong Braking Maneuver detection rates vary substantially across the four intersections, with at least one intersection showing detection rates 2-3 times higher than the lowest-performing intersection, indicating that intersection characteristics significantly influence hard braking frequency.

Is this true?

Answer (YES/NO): NO